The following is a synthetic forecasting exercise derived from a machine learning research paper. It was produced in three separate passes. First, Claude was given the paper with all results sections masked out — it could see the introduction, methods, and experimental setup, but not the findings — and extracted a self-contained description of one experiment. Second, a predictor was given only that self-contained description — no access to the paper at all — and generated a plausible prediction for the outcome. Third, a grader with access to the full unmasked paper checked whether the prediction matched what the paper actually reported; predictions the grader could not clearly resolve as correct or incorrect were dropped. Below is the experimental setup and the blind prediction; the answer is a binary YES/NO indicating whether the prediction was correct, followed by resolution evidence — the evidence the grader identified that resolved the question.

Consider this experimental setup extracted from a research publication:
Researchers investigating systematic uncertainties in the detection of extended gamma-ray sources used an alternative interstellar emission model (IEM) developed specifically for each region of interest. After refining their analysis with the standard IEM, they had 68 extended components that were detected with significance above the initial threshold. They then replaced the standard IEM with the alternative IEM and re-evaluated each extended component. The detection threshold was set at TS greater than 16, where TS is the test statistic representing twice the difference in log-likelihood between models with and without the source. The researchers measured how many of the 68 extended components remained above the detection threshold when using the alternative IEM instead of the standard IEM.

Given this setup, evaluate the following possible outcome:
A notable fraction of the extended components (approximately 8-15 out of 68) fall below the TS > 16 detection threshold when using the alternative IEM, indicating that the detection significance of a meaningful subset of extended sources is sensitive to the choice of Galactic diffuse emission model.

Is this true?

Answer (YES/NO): NO